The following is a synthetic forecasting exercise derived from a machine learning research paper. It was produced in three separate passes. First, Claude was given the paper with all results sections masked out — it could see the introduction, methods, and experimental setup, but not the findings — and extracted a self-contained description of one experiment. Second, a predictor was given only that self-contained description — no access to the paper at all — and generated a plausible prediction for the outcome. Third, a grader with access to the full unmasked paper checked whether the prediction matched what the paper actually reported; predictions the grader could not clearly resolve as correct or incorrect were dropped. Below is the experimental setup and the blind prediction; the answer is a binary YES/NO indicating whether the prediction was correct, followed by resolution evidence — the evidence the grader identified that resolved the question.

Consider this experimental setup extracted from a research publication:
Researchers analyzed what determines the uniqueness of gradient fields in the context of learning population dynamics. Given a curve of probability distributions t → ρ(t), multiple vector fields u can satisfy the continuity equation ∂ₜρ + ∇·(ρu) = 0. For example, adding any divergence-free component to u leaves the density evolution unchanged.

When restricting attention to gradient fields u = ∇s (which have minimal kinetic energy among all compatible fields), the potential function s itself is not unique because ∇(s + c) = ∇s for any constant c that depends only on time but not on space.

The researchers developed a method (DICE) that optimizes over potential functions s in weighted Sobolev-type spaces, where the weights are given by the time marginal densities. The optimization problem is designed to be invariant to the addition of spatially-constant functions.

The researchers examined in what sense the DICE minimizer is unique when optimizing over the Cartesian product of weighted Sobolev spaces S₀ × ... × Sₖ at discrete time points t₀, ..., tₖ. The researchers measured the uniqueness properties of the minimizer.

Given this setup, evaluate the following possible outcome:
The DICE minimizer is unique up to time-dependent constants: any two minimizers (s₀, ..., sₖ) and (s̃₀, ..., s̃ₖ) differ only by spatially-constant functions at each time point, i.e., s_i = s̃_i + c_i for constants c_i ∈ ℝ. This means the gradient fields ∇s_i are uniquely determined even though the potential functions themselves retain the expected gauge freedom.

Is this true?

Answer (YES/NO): YES